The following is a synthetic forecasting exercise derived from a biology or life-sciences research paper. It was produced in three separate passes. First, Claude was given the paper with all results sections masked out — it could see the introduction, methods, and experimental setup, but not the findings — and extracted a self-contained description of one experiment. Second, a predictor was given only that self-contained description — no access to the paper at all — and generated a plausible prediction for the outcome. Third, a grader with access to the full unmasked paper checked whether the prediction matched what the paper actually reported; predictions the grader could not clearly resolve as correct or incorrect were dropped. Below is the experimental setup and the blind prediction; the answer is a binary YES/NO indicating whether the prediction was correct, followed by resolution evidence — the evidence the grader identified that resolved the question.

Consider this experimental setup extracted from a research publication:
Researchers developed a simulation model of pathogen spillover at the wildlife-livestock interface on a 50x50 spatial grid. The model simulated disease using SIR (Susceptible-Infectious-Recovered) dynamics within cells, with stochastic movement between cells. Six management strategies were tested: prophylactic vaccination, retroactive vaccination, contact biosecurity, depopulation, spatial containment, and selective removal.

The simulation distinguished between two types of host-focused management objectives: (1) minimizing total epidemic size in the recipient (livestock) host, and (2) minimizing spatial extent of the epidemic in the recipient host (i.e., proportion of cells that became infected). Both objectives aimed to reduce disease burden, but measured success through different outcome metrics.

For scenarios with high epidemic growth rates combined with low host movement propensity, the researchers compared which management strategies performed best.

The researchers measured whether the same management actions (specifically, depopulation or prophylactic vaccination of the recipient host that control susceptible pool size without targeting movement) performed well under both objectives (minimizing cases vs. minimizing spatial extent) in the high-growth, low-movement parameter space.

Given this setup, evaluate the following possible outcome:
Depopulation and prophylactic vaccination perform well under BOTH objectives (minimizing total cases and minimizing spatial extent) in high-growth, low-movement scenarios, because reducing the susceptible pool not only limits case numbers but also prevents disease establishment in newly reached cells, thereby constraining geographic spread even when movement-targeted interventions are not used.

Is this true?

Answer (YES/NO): YES